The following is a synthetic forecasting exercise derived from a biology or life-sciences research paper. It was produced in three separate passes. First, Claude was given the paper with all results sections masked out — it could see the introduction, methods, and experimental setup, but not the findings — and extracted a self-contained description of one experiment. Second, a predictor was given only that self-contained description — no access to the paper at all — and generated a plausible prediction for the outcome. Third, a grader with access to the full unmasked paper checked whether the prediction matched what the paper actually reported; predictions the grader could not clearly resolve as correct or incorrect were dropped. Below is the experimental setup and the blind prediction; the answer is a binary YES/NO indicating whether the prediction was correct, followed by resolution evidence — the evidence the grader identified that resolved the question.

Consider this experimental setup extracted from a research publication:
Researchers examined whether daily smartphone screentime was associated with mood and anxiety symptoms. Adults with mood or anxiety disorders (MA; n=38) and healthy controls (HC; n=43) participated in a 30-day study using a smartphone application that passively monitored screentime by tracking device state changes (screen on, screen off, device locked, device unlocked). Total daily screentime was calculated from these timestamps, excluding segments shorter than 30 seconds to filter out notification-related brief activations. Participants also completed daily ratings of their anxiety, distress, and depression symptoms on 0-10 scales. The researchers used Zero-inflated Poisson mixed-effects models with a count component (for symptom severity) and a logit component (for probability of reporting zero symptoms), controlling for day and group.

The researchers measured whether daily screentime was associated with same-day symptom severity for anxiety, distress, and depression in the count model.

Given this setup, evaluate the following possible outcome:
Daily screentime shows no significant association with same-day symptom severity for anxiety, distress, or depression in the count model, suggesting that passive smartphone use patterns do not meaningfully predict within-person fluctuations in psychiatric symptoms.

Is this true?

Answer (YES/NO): YES